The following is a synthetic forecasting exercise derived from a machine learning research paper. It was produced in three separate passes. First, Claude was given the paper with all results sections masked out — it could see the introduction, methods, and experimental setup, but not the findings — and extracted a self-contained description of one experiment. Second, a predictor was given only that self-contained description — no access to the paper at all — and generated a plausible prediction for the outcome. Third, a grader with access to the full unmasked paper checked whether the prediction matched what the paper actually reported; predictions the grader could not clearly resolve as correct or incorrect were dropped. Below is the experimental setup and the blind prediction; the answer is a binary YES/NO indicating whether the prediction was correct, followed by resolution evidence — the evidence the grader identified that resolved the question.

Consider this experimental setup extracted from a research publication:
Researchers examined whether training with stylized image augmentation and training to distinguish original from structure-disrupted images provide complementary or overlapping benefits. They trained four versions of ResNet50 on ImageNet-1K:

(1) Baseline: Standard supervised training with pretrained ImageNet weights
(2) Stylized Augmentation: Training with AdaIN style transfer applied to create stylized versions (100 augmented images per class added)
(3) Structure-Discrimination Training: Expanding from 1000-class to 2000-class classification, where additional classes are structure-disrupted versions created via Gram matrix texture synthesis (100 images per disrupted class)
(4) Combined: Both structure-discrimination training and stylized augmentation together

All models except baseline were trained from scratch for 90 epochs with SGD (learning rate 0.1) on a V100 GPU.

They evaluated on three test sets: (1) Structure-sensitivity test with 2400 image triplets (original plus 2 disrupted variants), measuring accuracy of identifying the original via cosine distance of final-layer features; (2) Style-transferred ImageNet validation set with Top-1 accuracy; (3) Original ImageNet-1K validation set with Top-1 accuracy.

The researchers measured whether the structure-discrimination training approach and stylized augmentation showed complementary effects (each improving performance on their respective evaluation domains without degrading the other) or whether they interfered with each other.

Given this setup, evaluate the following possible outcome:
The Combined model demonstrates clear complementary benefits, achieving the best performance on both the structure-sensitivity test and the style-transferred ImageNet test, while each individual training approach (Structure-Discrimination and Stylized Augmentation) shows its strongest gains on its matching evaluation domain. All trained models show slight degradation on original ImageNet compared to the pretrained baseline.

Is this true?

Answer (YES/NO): NO